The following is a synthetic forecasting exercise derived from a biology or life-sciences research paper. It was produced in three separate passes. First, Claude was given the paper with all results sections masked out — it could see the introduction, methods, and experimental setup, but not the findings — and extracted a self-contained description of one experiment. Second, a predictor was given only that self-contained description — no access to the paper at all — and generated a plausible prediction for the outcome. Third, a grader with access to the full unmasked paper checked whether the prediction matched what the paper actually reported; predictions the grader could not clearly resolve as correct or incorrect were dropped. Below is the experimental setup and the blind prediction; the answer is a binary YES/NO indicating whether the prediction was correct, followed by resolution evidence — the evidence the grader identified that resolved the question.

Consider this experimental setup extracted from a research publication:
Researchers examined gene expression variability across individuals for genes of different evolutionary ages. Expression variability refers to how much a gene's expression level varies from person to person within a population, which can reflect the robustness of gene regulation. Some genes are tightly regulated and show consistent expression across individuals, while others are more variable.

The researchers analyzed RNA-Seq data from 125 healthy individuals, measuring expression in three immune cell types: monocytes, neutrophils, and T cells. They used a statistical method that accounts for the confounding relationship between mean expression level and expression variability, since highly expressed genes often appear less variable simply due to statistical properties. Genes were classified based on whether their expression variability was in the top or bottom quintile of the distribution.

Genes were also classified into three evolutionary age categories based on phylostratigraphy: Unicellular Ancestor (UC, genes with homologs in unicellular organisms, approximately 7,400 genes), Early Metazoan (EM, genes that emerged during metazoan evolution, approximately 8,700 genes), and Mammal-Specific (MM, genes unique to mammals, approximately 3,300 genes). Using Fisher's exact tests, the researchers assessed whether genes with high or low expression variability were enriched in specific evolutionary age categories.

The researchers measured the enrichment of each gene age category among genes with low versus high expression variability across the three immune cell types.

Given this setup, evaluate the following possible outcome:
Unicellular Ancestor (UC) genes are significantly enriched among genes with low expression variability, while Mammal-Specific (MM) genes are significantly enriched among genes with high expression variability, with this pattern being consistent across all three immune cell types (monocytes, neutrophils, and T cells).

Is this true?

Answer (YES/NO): NO